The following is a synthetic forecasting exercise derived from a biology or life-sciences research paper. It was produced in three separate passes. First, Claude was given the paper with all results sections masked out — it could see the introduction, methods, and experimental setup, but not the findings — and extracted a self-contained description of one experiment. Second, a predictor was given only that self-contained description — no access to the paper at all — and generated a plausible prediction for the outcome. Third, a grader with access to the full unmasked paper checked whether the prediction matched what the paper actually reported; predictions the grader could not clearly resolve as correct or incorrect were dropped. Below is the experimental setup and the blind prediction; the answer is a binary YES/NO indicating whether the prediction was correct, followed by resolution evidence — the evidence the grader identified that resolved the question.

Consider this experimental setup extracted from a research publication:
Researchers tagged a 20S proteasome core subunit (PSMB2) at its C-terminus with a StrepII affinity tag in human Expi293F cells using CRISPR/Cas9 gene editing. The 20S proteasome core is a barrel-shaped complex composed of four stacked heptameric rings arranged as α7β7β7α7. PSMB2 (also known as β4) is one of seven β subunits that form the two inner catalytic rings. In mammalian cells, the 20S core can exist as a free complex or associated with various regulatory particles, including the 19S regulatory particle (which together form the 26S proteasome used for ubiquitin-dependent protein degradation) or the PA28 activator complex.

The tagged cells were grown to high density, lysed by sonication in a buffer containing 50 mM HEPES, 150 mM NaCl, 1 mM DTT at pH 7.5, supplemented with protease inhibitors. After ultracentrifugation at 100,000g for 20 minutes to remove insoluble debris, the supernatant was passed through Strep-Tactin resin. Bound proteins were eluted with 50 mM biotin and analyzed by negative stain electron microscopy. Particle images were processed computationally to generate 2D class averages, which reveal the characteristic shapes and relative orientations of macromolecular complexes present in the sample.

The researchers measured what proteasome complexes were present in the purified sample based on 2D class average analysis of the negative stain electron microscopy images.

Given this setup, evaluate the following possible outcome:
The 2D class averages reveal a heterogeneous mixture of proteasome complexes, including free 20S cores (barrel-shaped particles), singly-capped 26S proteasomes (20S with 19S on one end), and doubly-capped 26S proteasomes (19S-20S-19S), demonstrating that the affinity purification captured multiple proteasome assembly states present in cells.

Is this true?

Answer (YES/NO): NO